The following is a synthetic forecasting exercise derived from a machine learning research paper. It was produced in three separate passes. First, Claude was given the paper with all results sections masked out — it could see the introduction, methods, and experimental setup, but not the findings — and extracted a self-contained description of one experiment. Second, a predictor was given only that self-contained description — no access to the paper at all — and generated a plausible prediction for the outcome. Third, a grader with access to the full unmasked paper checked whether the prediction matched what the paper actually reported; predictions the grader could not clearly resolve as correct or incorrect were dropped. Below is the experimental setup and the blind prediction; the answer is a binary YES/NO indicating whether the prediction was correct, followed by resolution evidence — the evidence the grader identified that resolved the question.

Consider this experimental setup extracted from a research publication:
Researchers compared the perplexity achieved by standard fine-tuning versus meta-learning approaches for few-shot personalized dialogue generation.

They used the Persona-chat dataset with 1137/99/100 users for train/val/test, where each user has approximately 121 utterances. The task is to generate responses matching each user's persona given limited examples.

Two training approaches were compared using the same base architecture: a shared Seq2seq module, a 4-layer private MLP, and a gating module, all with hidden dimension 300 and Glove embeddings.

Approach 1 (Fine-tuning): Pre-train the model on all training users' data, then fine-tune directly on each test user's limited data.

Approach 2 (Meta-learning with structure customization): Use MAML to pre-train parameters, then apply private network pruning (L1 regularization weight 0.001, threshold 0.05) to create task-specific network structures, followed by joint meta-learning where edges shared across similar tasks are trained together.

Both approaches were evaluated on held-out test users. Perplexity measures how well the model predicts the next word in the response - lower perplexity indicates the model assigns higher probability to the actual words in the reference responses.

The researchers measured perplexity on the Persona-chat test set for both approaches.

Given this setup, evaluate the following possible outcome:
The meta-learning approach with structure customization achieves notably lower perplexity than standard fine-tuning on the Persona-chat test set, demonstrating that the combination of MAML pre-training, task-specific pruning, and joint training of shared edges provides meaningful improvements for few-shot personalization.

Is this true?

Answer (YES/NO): NO